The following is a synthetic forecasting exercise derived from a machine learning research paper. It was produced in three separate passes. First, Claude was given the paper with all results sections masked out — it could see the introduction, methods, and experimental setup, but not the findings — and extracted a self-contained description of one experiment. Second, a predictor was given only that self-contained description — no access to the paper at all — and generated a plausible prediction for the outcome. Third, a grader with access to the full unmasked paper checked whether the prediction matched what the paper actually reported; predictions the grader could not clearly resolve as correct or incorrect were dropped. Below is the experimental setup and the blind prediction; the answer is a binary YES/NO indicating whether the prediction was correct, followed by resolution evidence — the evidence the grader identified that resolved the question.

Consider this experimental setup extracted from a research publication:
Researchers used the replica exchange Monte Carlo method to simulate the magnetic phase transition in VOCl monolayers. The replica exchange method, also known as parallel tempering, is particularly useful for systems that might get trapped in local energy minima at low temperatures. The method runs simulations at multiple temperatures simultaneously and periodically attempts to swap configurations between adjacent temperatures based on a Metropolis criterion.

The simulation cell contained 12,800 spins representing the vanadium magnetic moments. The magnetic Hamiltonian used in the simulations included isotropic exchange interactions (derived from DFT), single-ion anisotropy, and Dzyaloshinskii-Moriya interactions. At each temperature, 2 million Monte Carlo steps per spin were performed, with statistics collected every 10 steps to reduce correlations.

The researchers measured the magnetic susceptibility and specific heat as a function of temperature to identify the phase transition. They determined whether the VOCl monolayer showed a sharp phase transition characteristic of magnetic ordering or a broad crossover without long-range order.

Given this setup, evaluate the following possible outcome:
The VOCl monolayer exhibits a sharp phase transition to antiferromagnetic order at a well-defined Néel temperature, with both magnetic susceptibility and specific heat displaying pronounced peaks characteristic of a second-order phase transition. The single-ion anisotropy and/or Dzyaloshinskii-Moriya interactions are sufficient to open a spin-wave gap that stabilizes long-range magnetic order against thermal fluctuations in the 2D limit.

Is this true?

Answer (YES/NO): YES